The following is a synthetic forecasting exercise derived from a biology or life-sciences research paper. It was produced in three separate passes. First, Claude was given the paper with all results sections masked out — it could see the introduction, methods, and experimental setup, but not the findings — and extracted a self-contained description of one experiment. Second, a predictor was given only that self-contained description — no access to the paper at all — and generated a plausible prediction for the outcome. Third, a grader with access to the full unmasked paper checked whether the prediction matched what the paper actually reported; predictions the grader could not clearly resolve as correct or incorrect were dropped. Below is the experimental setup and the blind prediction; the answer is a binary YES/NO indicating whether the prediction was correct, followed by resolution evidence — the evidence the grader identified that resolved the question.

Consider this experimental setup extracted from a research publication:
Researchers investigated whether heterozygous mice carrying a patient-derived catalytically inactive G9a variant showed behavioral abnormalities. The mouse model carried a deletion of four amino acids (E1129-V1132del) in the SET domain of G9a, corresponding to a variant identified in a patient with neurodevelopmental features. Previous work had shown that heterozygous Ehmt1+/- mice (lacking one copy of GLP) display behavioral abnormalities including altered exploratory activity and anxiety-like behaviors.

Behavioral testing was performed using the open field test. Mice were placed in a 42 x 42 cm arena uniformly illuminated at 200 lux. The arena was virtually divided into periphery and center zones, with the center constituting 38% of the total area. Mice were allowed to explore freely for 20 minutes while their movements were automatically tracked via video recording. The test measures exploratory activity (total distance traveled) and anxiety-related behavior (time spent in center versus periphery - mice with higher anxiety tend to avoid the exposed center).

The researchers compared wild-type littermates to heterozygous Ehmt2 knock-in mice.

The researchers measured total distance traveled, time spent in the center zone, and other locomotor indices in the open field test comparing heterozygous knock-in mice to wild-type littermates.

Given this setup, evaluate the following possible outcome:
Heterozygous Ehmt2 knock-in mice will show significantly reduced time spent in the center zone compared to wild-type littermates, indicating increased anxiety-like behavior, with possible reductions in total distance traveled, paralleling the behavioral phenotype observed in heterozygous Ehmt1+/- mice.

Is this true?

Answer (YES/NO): NO